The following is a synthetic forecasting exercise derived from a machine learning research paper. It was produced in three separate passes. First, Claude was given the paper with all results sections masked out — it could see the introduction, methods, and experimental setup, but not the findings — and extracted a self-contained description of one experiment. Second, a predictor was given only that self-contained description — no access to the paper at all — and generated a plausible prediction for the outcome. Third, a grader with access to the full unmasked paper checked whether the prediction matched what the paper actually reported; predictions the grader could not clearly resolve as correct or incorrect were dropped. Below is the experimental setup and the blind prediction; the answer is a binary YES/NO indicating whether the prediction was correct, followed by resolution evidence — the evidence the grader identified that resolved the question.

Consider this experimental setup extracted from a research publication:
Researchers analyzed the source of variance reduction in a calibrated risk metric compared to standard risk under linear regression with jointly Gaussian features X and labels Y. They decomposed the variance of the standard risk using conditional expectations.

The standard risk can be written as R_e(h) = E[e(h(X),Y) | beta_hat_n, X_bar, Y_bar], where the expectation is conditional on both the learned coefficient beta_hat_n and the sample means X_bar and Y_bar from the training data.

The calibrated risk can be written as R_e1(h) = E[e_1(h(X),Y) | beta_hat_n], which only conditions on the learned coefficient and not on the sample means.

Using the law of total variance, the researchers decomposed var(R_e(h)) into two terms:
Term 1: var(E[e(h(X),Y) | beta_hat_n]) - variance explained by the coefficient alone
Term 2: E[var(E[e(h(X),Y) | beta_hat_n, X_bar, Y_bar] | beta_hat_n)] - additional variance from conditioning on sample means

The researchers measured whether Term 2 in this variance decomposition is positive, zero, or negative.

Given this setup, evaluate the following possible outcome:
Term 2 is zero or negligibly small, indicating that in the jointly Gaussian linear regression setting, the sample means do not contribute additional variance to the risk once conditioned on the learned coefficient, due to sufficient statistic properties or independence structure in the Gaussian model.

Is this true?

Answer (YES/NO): NO